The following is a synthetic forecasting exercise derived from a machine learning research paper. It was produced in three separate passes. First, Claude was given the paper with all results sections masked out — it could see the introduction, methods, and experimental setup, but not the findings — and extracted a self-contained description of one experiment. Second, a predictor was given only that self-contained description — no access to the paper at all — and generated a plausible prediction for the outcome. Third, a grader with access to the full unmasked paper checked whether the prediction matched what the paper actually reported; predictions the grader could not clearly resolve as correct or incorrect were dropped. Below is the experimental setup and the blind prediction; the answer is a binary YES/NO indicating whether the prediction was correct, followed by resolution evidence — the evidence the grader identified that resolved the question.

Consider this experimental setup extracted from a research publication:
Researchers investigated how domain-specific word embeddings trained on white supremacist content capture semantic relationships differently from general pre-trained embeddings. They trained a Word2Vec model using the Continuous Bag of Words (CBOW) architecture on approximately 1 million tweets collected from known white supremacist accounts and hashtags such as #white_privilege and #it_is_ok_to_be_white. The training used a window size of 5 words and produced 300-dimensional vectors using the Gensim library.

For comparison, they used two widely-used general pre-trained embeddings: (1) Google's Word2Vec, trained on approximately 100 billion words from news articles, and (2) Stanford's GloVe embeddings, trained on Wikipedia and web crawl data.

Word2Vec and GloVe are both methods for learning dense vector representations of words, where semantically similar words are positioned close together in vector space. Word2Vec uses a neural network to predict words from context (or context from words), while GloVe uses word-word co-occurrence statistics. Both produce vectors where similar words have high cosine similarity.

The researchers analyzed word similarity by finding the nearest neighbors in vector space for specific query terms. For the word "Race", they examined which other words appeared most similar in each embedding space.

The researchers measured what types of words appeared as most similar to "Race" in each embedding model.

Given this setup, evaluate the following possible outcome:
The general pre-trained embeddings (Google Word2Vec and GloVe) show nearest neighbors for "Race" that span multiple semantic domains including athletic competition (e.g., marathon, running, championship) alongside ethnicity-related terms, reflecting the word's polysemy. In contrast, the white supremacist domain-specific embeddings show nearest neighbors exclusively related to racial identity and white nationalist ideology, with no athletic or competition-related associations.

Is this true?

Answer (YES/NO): NO